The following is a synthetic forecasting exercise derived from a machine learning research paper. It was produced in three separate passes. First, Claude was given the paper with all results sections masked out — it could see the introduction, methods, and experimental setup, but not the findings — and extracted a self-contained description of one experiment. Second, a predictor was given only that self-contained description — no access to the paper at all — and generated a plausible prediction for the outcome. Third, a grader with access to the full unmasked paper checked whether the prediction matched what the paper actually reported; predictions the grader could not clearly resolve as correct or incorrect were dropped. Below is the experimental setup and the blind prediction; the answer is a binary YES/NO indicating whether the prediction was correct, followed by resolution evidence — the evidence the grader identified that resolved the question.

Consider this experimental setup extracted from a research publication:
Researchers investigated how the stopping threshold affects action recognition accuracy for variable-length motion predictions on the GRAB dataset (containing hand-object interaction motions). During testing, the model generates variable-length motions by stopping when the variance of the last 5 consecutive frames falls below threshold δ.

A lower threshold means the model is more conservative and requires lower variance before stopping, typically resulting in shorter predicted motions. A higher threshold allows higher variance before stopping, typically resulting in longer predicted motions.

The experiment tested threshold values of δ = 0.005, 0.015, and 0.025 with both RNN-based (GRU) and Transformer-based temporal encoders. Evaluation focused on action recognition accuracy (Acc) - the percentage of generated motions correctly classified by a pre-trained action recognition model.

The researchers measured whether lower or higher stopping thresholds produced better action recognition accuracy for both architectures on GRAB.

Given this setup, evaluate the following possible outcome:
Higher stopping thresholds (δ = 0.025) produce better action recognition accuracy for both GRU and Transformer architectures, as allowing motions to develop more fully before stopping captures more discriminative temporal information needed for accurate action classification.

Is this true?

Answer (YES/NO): NO